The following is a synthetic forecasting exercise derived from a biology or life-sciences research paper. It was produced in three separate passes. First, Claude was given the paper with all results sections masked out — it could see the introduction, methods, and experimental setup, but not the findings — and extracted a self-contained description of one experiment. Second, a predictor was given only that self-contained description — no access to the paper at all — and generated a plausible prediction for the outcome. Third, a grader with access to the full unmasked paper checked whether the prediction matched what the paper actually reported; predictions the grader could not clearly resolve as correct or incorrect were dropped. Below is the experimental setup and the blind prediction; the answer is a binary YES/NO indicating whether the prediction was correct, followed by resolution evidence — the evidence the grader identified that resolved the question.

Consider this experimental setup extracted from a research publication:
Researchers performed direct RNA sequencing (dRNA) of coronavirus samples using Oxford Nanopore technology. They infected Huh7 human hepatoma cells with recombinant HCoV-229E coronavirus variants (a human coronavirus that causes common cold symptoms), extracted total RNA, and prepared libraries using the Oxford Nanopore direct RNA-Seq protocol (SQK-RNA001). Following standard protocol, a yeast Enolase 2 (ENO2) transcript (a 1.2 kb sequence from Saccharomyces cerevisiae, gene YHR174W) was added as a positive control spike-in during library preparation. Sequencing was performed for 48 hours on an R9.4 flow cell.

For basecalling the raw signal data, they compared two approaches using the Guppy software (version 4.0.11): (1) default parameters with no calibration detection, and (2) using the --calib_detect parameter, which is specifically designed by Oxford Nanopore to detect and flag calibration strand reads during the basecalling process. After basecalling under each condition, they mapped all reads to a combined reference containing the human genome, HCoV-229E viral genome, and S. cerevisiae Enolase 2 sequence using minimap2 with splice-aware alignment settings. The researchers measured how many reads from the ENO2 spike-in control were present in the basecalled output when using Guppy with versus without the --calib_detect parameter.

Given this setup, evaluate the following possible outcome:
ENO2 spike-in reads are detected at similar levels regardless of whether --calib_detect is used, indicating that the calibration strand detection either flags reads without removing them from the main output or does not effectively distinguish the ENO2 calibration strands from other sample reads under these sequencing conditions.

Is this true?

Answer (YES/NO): NO